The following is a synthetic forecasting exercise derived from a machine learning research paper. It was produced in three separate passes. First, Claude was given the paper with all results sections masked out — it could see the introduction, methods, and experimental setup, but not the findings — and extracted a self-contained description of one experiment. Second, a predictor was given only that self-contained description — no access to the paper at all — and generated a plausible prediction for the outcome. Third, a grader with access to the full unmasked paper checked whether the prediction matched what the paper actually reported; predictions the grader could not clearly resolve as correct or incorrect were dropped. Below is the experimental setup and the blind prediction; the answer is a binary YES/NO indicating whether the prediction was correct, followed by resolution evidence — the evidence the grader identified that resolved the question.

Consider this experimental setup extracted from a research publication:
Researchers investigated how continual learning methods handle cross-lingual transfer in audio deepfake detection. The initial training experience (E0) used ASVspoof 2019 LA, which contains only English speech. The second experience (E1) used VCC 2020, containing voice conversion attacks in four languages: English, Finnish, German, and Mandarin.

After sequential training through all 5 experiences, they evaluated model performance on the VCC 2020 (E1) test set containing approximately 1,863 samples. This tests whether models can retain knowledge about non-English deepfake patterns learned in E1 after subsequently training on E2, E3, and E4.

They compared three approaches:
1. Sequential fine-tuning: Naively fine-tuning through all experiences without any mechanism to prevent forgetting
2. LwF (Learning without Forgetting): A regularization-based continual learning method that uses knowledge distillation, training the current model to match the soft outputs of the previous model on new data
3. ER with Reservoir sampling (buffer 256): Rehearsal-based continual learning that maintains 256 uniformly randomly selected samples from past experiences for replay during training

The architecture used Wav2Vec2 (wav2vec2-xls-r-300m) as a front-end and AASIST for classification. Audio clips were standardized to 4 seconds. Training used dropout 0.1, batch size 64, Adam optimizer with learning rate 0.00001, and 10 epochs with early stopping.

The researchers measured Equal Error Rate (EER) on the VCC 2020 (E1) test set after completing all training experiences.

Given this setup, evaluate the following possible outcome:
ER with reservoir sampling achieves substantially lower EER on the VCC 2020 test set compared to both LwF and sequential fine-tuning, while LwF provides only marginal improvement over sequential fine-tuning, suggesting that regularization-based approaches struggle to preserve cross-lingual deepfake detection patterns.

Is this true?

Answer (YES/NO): NO